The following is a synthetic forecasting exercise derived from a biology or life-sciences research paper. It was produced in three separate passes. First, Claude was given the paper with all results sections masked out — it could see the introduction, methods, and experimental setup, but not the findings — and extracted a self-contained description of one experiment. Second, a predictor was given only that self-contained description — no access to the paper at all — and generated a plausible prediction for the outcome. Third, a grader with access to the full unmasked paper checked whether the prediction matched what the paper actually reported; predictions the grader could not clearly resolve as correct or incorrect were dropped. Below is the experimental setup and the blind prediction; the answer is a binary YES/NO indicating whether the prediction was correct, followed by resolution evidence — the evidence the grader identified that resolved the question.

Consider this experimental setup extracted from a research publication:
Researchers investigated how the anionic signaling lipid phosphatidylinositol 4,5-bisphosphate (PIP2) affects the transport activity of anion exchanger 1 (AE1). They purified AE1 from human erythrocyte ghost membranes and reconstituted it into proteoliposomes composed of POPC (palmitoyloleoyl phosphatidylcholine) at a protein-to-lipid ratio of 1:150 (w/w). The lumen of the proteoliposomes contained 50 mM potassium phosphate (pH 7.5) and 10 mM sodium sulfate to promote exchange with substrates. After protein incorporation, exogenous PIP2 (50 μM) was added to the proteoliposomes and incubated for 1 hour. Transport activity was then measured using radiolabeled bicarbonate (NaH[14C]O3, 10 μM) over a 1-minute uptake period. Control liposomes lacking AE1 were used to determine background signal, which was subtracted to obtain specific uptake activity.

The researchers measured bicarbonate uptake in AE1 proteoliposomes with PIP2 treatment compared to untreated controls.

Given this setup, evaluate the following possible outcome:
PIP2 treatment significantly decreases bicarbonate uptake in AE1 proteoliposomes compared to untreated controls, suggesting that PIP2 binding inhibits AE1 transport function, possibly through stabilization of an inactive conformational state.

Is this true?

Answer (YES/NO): YES